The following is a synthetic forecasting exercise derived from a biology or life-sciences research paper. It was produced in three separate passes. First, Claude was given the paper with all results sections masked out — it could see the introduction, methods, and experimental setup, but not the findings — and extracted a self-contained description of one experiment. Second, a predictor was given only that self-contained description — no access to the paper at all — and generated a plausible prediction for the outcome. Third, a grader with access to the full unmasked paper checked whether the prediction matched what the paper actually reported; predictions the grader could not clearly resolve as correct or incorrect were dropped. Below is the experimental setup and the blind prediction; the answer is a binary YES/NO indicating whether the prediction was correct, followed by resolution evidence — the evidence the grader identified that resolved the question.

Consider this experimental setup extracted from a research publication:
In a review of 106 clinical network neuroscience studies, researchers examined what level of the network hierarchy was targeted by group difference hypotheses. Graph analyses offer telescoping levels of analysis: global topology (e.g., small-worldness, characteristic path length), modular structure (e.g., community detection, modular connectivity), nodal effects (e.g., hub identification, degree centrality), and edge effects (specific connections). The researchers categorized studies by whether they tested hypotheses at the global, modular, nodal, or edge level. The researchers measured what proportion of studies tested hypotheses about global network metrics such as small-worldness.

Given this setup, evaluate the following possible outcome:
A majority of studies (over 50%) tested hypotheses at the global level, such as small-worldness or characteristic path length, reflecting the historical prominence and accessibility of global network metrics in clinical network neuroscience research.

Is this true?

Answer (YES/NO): YES